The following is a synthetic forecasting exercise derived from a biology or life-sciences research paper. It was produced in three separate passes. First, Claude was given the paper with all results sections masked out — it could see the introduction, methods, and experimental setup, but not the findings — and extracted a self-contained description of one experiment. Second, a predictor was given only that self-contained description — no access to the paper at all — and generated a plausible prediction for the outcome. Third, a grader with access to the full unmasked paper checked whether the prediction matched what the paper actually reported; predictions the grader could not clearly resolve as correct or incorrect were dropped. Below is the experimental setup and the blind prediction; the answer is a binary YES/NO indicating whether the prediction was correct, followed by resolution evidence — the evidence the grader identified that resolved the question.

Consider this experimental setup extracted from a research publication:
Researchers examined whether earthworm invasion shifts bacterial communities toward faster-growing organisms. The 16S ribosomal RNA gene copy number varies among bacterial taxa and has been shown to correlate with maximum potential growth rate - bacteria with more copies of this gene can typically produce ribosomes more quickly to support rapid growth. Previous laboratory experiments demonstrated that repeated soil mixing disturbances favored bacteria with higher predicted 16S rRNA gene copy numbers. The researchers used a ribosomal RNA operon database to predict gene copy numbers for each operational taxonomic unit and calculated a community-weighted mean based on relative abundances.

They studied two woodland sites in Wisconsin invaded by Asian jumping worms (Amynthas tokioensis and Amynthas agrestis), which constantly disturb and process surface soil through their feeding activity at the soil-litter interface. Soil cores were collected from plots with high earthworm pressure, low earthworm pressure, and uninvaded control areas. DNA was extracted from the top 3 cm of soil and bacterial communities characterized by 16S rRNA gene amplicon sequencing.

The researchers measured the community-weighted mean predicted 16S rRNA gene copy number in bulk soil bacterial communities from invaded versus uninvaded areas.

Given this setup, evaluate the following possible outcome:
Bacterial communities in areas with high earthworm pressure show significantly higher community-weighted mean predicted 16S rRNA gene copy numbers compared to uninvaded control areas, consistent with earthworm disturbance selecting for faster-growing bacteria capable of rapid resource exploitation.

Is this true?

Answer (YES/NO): NO